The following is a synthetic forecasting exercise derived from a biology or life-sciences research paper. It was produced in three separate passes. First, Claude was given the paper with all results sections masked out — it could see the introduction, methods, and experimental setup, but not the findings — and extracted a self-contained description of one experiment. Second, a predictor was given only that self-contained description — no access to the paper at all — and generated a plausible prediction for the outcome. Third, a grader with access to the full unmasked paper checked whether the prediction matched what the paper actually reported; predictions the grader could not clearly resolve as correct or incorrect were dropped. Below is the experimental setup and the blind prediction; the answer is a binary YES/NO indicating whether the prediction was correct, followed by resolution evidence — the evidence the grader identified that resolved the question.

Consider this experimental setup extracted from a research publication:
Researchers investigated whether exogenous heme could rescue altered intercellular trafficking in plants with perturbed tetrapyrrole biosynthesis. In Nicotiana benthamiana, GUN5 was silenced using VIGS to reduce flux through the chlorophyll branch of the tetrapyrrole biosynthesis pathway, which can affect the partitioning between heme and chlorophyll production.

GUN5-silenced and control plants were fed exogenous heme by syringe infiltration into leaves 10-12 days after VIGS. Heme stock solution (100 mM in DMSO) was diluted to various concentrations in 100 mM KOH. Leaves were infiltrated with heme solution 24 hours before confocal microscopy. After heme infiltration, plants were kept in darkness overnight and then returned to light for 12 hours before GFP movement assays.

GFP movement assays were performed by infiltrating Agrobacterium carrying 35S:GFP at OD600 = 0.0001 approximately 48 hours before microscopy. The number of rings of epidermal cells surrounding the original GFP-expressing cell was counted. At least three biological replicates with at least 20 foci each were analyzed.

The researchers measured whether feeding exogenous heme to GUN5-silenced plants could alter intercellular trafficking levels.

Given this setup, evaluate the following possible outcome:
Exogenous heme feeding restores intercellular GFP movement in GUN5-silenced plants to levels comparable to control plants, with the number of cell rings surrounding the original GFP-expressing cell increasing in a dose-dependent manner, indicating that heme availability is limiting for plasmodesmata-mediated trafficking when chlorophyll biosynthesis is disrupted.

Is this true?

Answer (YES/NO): NO